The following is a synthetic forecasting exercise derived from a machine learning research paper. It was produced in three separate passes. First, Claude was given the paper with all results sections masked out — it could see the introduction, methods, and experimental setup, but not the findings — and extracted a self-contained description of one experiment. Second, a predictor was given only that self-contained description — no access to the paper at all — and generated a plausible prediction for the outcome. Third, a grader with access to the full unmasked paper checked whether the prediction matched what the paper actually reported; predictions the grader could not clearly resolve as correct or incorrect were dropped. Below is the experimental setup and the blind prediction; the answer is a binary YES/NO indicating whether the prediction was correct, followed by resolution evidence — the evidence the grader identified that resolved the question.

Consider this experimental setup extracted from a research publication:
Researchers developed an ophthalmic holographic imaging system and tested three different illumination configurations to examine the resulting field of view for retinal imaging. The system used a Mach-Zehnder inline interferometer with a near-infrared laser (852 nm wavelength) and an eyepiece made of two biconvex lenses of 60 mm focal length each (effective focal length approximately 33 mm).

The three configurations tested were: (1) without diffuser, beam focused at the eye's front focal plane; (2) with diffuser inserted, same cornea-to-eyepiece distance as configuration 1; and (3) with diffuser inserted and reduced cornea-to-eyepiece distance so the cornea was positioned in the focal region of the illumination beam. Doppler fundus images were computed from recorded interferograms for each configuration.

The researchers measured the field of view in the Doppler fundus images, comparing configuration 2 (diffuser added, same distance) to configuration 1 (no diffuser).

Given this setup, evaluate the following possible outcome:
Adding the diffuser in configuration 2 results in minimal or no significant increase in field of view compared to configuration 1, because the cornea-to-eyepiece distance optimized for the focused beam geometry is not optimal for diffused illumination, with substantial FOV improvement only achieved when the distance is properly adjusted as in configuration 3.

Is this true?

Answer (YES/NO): YES